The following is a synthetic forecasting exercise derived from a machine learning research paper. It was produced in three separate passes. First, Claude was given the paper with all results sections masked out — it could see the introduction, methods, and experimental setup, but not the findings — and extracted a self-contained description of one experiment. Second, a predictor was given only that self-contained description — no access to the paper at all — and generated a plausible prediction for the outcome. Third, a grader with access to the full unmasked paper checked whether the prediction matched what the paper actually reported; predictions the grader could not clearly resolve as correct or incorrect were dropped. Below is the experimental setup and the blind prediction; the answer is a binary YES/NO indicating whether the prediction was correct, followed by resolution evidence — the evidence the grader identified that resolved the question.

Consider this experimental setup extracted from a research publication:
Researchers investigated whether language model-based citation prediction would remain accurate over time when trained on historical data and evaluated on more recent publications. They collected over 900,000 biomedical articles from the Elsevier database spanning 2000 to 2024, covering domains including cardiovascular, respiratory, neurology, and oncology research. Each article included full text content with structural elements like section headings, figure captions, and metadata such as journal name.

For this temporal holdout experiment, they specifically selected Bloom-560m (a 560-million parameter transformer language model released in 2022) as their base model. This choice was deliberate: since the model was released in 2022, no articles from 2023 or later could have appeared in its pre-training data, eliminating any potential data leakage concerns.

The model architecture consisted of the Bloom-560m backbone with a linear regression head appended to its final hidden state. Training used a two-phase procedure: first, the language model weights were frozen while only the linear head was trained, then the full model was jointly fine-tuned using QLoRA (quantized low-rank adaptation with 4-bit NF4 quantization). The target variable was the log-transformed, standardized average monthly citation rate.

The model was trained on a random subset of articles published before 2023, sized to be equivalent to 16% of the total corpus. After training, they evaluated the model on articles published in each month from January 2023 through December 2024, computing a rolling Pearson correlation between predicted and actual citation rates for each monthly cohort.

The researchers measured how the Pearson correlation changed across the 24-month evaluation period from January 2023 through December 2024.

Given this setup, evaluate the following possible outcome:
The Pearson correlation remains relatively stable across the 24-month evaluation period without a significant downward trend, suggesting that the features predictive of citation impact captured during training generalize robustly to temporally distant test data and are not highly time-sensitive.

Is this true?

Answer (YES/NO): NO